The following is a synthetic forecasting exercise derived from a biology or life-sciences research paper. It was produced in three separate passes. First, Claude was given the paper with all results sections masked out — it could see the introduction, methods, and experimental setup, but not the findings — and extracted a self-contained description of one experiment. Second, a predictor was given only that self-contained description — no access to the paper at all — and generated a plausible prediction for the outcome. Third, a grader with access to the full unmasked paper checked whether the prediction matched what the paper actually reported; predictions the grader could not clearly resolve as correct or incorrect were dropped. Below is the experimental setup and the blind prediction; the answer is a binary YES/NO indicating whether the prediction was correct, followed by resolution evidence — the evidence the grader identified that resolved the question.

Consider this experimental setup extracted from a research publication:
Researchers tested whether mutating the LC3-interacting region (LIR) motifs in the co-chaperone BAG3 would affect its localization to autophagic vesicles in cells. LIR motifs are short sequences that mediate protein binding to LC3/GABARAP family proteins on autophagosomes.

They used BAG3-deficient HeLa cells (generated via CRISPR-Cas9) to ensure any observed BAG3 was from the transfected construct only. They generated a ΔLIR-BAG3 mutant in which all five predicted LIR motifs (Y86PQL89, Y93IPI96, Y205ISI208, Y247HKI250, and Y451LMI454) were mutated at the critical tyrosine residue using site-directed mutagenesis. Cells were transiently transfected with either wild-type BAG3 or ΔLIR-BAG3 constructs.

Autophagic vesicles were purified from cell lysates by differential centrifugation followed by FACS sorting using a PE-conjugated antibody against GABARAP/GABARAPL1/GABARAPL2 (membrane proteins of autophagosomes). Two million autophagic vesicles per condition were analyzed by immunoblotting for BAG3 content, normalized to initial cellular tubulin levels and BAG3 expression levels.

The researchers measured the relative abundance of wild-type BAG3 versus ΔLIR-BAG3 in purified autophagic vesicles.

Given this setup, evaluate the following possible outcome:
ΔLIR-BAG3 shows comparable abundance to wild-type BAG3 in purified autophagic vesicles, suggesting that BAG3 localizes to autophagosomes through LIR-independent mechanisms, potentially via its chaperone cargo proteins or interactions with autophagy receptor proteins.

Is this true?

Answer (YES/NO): NO